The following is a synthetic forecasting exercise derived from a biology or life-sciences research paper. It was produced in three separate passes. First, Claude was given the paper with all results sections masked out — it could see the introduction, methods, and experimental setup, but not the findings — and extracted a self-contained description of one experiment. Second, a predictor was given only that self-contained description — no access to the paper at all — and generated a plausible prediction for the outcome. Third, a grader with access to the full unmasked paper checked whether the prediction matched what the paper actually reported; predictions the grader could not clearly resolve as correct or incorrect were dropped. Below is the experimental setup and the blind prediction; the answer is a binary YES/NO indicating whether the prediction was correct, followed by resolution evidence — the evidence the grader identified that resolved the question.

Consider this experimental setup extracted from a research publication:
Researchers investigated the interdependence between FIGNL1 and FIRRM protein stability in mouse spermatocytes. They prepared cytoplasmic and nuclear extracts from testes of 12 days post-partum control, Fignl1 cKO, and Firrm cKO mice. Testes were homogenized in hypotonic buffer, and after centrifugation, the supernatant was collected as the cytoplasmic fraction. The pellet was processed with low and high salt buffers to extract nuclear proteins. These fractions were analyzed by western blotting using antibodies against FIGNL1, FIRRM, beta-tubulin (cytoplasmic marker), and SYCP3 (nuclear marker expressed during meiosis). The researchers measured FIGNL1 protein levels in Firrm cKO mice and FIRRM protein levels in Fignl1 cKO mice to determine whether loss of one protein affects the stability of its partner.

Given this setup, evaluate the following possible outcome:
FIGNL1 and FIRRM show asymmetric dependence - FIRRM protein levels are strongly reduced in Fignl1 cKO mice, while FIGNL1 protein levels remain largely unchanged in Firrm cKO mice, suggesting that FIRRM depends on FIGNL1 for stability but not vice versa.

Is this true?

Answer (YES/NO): NO